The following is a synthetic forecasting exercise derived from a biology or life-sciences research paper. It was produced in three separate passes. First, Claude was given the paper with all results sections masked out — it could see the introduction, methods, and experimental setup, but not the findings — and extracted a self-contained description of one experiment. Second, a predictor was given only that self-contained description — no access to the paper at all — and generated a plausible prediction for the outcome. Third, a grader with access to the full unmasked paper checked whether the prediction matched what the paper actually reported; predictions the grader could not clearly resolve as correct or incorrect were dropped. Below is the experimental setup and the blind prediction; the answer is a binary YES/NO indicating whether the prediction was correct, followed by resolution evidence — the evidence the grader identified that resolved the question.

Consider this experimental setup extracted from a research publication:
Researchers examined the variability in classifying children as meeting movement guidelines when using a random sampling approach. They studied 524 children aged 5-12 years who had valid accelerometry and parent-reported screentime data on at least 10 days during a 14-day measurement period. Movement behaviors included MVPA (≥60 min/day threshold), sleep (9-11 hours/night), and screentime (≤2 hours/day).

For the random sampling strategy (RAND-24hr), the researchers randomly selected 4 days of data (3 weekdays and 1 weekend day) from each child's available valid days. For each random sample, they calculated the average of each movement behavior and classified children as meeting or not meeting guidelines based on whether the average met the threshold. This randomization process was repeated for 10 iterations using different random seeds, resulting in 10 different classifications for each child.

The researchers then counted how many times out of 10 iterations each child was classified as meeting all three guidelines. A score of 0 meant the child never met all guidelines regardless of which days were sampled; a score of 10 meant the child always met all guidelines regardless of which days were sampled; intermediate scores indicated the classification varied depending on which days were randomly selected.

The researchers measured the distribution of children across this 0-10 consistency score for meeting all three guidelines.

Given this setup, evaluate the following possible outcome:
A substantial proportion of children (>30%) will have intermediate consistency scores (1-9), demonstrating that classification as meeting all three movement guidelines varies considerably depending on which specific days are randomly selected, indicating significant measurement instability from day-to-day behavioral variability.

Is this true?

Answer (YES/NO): YES